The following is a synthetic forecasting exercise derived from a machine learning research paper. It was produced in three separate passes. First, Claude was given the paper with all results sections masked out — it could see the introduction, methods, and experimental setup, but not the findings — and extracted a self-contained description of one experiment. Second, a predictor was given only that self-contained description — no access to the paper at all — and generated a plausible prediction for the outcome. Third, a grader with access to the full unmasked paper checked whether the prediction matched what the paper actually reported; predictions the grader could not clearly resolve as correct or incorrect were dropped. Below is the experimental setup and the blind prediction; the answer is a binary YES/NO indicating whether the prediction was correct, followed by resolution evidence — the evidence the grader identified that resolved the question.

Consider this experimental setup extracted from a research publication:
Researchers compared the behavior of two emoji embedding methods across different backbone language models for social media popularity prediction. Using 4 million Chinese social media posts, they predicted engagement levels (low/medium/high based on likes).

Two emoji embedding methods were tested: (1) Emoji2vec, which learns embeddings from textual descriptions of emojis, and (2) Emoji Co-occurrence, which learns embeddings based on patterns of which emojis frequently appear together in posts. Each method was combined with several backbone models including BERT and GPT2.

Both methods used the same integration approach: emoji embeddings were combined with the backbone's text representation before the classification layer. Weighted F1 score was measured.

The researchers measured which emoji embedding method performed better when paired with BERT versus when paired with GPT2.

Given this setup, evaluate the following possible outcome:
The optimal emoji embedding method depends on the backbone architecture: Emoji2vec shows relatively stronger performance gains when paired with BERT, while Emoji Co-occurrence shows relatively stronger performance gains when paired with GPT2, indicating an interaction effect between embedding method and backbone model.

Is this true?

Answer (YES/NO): YES